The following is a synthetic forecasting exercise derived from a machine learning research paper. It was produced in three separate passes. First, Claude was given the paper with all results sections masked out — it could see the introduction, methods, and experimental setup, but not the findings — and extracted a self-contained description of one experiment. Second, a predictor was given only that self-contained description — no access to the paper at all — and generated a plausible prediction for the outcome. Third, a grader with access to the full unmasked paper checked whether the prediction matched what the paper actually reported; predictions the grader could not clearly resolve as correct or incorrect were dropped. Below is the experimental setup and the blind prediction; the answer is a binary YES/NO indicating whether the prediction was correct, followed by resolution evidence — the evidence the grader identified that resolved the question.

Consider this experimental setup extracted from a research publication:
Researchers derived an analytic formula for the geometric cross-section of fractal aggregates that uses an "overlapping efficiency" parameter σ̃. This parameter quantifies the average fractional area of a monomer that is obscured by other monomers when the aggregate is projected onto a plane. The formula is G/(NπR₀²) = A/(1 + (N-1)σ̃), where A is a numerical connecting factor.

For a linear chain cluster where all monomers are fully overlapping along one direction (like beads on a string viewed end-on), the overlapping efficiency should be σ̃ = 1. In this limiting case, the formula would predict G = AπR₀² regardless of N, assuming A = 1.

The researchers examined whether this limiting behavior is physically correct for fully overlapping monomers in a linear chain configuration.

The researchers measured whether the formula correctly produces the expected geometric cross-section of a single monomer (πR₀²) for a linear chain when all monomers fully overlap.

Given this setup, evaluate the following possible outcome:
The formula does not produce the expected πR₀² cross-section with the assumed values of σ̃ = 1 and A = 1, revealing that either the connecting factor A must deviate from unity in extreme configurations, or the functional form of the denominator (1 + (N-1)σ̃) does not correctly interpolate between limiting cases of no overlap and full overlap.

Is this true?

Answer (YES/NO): NO